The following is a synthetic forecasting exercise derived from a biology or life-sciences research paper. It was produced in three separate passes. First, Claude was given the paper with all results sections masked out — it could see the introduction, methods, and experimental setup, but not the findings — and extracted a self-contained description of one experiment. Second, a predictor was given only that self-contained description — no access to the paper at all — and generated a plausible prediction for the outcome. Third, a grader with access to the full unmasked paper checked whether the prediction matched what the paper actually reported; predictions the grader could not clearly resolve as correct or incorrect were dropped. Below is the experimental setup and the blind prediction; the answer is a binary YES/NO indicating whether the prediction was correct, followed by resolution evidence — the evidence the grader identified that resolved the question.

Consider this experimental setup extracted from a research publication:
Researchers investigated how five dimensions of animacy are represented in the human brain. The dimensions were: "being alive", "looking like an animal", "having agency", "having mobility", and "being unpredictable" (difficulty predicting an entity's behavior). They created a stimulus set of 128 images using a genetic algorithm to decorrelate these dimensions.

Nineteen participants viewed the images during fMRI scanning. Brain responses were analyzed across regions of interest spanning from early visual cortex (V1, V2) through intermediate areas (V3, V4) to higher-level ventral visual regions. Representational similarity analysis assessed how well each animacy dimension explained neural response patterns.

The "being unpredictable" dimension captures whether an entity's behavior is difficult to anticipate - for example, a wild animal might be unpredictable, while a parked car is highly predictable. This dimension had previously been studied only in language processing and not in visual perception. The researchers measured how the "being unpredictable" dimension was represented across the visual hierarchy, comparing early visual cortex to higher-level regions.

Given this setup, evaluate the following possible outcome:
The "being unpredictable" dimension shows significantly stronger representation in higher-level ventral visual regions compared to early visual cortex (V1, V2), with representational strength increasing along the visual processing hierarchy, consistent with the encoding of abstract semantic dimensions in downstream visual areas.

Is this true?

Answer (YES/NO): NO